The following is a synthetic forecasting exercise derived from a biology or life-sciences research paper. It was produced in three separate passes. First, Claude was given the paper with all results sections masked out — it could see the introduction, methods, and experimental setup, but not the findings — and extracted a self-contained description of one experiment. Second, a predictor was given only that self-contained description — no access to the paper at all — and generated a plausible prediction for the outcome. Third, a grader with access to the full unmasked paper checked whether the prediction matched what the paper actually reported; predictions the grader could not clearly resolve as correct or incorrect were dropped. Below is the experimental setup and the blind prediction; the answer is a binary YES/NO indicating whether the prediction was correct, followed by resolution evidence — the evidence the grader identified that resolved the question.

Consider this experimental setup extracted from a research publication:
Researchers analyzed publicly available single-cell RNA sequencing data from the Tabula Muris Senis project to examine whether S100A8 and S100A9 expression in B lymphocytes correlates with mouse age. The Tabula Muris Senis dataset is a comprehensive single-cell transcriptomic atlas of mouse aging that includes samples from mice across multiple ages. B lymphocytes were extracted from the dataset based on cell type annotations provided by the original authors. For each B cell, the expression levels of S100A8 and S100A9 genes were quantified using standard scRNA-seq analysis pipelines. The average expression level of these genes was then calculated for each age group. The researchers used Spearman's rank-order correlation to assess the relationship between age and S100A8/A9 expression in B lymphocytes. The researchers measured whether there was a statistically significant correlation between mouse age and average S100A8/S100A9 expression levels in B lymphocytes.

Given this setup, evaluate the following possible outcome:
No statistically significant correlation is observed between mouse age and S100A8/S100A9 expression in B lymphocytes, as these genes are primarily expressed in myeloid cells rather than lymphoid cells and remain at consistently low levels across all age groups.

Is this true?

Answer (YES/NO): NO